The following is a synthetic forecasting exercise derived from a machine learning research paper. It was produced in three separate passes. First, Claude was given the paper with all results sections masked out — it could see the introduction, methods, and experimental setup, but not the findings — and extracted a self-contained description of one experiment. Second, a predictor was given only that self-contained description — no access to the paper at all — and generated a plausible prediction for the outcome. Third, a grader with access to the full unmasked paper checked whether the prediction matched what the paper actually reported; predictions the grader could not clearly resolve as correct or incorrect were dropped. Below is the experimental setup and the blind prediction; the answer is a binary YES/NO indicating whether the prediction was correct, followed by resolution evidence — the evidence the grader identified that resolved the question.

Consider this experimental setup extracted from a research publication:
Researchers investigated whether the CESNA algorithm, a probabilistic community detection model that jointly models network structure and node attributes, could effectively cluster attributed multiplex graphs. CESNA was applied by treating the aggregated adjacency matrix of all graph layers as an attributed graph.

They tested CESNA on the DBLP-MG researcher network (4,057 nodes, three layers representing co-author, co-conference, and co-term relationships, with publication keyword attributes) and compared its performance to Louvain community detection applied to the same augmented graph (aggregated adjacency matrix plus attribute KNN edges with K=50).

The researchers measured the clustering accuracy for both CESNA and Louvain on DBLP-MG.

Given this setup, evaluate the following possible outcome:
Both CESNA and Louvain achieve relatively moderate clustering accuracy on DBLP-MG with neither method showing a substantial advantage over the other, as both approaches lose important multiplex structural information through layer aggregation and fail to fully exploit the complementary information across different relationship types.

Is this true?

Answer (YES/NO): NO